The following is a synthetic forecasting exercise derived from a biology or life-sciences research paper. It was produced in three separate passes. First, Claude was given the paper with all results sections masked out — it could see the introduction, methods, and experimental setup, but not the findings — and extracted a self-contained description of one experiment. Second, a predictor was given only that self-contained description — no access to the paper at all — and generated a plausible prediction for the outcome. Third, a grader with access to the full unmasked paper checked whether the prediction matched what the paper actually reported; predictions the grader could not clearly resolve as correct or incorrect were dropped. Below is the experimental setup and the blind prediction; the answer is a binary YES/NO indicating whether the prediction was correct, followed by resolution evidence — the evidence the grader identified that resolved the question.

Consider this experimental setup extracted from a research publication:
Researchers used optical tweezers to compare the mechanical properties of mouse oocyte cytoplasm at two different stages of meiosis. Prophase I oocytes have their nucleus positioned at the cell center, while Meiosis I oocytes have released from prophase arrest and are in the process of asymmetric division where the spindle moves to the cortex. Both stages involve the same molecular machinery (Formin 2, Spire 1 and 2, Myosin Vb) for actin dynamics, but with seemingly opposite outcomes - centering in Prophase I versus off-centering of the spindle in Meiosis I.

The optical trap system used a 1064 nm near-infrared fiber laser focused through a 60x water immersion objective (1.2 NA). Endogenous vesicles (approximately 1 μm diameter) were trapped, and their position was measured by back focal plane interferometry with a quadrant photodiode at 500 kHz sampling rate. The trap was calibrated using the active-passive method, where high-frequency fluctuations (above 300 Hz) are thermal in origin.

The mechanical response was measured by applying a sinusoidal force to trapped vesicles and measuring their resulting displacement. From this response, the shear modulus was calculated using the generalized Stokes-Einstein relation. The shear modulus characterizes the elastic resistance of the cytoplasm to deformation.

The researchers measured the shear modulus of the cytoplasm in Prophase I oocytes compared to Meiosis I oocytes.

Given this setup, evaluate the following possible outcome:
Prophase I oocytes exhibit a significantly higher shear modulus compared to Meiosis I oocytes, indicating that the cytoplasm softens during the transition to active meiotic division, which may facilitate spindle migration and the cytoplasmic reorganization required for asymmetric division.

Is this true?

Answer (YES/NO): NO